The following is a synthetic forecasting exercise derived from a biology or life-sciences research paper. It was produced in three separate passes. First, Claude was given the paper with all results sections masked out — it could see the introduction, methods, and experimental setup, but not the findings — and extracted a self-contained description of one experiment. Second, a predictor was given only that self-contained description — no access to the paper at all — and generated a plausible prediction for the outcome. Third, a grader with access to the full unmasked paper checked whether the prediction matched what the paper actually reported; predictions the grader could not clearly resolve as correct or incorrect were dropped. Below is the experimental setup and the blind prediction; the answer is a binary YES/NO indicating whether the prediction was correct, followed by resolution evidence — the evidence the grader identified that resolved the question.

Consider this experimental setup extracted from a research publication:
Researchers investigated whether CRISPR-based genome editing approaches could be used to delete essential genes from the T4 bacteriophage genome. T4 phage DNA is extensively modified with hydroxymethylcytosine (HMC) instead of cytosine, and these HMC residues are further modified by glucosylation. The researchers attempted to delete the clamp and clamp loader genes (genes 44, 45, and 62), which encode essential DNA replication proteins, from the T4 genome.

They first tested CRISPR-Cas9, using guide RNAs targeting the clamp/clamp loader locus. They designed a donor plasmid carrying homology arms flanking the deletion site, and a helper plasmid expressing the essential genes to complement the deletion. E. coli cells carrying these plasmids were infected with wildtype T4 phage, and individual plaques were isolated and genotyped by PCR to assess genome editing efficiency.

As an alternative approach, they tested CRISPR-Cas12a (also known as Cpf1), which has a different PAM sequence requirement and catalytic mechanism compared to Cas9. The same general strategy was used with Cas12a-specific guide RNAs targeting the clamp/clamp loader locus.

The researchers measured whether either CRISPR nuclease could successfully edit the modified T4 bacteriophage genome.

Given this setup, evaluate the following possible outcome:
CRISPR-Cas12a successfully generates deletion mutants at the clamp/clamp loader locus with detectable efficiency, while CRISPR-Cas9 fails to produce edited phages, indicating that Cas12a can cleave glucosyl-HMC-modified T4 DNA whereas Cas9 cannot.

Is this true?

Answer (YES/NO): YES